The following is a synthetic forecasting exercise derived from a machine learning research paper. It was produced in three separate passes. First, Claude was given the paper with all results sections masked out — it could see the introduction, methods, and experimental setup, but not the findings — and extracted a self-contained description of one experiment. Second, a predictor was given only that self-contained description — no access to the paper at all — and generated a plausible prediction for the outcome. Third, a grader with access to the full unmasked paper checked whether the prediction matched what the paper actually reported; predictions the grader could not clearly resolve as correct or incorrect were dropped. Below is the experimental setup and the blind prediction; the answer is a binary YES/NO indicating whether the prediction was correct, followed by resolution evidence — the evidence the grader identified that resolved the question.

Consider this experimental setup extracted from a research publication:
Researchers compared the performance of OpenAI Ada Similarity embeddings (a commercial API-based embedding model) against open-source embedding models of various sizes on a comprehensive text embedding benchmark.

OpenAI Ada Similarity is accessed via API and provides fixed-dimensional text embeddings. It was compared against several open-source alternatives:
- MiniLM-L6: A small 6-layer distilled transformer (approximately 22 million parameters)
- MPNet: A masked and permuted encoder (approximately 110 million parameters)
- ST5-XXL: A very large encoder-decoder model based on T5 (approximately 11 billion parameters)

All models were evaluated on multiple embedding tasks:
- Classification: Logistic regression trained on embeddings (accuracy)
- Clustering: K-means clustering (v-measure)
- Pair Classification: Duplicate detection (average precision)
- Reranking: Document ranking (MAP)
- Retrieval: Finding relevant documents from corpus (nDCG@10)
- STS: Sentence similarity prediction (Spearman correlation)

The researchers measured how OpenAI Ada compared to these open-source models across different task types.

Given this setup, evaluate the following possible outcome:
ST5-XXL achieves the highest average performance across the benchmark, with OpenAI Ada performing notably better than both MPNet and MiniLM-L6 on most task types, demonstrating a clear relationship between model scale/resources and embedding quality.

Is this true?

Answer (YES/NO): NO